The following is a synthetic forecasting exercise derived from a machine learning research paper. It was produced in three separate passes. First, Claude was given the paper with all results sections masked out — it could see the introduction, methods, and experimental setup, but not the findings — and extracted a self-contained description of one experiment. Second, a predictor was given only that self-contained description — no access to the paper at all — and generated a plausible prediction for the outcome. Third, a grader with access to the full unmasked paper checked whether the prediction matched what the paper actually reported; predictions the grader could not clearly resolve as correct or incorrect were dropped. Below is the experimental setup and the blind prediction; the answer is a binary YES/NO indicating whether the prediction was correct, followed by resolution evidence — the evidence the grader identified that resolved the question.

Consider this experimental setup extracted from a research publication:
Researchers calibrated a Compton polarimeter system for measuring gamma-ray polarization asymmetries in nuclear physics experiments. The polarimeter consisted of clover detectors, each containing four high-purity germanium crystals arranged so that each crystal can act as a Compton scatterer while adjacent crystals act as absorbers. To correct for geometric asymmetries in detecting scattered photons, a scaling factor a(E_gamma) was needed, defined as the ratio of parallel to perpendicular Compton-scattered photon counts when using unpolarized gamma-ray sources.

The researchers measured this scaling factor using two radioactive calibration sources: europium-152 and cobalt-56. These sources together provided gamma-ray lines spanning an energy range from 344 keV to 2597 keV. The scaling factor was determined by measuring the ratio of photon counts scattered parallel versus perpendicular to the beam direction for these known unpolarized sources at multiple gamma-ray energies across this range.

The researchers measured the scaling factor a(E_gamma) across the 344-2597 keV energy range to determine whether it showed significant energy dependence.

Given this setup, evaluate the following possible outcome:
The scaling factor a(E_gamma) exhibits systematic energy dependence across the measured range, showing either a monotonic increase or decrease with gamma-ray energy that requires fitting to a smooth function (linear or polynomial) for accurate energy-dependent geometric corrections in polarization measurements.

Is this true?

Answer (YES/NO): NO